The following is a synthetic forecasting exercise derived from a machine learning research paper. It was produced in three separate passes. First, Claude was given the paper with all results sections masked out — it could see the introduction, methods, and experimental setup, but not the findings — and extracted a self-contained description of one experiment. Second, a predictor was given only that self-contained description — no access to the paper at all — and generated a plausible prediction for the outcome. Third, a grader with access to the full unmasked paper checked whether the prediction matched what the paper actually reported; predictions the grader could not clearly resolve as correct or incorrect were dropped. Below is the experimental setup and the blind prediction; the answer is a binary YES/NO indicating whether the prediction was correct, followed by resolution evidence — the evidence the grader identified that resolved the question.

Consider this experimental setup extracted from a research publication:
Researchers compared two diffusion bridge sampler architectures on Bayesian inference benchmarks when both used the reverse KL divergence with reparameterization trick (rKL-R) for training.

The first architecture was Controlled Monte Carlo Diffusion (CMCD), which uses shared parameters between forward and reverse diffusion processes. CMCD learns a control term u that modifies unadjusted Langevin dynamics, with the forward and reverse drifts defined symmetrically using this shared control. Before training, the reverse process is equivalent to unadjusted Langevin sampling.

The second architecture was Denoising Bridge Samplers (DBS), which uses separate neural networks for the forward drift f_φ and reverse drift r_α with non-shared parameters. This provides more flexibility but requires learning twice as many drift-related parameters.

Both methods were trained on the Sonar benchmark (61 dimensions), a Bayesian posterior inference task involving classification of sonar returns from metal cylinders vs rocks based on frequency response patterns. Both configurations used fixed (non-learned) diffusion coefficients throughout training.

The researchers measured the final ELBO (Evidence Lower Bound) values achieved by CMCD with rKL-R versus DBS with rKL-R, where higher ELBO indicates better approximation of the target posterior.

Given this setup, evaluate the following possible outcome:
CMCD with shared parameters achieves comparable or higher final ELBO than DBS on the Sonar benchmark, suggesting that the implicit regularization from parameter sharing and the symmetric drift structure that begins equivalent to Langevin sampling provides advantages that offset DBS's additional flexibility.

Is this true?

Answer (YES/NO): YES